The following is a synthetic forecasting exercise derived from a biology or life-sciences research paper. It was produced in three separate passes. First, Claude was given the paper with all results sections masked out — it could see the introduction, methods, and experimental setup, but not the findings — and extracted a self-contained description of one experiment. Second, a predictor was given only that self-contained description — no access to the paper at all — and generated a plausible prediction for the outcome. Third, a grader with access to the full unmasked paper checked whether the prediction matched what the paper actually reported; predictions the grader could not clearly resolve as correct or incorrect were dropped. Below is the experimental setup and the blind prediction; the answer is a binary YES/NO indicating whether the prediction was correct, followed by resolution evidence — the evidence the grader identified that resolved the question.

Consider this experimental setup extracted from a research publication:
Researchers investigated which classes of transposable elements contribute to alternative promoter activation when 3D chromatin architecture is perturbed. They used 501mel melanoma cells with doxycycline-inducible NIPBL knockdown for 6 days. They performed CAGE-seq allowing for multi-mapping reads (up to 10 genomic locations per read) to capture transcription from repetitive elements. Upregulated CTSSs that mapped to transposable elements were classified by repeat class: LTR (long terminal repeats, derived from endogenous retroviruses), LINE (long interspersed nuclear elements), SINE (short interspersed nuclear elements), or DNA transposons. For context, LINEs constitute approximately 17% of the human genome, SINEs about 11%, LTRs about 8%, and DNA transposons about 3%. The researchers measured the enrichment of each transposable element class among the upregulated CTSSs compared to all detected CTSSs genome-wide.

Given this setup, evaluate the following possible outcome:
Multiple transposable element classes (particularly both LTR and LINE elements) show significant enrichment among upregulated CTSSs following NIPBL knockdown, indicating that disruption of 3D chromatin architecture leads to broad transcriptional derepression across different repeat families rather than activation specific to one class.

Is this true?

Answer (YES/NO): NO